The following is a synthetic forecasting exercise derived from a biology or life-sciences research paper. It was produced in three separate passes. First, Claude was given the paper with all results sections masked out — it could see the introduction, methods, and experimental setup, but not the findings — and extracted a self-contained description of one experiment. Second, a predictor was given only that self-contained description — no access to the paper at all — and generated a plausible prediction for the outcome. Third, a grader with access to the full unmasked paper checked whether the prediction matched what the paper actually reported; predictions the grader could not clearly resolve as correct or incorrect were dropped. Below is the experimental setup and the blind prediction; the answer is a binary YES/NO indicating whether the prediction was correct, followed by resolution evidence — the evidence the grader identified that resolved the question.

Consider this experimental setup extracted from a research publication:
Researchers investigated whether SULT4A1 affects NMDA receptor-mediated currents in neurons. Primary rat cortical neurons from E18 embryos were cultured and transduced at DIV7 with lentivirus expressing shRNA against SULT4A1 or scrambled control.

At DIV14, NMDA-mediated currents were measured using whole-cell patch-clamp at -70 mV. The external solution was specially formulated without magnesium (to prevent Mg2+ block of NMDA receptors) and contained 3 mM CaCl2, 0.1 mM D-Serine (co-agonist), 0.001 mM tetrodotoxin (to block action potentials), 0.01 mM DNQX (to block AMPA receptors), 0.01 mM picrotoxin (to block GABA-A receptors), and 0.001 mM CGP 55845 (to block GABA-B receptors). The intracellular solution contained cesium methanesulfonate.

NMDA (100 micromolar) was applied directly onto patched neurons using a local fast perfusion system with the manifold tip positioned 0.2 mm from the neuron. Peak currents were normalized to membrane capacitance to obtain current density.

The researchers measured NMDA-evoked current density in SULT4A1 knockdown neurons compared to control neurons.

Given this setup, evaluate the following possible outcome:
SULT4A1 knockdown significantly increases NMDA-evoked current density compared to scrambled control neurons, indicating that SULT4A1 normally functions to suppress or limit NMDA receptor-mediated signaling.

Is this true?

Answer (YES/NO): NO